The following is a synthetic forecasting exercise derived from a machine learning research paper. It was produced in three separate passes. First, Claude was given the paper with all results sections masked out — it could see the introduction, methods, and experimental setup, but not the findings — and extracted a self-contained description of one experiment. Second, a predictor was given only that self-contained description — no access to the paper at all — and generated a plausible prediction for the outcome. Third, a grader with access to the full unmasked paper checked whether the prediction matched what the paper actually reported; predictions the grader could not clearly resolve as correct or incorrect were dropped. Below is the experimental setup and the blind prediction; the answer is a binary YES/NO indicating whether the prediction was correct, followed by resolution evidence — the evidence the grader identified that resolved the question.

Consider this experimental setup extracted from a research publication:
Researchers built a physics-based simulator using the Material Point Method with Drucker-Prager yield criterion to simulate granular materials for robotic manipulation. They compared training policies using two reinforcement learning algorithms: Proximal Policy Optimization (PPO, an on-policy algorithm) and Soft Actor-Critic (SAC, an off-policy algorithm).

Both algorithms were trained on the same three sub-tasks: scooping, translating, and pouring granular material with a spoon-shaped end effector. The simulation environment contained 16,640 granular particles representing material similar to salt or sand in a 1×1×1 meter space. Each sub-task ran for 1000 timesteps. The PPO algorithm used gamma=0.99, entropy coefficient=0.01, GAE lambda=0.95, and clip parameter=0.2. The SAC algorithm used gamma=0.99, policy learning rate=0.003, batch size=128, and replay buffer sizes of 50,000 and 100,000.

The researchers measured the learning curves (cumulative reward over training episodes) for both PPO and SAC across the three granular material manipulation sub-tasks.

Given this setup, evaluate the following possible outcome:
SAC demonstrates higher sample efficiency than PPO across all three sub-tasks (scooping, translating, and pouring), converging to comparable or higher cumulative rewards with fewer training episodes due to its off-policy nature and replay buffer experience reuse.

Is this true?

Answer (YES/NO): NO